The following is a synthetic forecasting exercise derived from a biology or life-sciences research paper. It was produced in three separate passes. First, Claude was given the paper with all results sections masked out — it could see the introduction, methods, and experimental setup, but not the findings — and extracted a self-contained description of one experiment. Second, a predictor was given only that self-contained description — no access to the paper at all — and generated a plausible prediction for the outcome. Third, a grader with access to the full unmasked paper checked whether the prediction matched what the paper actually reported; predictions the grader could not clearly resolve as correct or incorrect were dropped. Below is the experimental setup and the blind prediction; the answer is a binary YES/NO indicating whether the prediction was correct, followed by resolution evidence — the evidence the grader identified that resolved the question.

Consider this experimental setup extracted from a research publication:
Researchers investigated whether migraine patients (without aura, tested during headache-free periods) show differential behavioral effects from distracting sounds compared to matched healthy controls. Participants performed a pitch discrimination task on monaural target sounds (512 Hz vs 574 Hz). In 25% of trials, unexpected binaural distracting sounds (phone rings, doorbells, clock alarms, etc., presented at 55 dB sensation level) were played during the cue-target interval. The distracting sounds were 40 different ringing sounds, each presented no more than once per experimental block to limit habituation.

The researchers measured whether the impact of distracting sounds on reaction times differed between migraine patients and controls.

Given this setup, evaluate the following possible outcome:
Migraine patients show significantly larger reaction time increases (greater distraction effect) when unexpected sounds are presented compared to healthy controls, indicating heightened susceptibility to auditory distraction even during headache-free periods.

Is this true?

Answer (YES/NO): NO